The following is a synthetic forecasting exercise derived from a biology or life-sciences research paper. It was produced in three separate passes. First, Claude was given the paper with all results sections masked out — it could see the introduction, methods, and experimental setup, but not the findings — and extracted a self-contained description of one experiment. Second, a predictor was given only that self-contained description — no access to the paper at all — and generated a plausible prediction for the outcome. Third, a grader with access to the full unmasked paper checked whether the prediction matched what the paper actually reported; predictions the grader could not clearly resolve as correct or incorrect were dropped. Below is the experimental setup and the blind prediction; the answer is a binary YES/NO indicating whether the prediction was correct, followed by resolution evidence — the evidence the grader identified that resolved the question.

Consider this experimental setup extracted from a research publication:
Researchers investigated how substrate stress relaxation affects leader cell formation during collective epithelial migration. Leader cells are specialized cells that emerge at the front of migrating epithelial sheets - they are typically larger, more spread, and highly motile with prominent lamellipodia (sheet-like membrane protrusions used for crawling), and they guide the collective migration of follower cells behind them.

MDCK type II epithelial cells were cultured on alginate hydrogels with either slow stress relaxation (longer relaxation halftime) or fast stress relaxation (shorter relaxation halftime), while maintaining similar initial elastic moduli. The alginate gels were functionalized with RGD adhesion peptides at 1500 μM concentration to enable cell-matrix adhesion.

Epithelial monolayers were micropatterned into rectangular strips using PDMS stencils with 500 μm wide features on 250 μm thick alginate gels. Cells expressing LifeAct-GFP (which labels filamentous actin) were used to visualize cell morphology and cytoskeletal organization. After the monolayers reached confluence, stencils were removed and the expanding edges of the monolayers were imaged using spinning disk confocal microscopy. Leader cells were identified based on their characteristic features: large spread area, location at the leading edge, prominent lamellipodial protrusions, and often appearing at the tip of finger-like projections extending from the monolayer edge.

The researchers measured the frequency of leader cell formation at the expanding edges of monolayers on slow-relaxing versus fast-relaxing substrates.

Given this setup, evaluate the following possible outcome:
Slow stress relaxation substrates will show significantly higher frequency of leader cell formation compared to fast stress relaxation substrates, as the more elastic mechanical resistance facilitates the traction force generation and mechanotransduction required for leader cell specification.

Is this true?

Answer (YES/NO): YES